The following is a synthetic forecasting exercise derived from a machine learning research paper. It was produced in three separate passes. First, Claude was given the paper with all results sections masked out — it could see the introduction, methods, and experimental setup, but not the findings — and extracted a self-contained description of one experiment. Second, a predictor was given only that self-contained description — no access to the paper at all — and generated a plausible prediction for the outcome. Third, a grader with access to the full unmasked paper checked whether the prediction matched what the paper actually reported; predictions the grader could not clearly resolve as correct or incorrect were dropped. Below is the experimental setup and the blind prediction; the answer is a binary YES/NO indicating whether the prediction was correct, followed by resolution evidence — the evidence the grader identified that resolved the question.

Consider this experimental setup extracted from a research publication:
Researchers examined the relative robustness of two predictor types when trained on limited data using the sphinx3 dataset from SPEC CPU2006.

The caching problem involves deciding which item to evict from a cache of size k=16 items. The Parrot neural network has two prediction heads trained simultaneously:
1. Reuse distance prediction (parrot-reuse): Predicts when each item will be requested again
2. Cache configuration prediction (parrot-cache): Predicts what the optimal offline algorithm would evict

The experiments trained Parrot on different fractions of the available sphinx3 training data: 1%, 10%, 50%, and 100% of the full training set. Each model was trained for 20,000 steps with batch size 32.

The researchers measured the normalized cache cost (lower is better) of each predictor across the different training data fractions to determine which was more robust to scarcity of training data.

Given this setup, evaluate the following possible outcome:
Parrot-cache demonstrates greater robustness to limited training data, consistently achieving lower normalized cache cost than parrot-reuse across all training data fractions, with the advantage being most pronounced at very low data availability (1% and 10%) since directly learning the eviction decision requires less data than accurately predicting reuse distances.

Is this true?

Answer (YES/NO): NO